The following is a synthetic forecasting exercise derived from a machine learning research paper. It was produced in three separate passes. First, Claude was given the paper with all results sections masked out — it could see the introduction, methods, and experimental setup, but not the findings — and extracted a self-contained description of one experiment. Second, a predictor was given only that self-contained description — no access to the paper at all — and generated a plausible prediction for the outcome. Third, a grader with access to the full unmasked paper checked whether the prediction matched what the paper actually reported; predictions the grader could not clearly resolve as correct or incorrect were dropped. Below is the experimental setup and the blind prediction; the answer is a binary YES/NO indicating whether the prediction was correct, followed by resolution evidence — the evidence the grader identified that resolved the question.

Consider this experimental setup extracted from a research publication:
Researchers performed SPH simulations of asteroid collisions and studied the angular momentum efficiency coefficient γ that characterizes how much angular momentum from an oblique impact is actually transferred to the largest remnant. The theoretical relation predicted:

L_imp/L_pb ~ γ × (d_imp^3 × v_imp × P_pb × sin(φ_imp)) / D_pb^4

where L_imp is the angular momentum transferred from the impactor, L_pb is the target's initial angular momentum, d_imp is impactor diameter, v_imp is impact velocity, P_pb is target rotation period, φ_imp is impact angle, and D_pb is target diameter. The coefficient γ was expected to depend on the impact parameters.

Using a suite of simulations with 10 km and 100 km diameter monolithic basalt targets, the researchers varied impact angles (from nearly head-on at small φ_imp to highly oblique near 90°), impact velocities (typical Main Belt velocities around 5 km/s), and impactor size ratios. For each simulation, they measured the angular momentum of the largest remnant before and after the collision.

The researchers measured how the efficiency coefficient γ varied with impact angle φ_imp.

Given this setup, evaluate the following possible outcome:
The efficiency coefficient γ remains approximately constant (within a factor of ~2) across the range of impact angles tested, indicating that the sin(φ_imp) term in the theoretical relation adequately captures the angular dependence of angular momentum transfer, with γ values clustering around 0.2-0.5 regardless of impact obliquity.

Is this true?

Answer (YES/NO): NO